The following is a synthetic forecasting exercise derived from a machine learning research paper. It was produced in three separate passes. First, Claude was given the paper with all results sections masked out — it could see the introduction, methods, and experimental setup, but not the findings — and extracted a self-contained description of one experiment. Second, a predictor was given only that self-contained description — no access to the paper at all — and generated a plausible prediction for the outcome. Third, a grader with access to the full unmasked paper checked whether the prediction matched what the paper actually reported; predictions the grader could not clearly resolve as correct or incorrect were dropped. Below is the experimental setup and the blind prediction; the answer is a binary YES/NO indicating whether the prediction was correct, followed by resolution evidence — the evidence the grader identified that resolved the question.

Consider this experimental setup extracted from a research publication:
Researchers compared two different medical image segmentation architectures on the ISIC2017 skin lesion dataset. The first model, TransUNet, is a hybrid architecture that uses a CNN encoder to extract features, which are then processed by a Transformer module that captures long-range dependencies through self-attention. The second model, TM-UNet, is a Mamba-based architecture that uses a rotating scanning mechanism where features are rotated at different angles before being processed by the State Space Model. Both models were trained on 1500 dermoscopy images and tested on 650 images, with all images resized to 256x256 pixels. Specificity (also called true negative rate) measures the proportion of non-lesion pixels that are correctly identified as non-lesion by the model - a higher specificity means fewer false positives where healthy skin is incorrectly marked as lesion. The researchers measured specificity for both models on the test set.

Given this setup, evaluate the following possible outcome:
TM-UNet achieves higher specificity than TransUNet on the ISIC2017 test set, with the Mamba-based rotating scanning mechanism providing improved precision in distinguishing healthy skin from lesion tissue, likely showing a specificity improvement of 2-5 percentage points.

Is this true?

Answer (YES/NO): NO